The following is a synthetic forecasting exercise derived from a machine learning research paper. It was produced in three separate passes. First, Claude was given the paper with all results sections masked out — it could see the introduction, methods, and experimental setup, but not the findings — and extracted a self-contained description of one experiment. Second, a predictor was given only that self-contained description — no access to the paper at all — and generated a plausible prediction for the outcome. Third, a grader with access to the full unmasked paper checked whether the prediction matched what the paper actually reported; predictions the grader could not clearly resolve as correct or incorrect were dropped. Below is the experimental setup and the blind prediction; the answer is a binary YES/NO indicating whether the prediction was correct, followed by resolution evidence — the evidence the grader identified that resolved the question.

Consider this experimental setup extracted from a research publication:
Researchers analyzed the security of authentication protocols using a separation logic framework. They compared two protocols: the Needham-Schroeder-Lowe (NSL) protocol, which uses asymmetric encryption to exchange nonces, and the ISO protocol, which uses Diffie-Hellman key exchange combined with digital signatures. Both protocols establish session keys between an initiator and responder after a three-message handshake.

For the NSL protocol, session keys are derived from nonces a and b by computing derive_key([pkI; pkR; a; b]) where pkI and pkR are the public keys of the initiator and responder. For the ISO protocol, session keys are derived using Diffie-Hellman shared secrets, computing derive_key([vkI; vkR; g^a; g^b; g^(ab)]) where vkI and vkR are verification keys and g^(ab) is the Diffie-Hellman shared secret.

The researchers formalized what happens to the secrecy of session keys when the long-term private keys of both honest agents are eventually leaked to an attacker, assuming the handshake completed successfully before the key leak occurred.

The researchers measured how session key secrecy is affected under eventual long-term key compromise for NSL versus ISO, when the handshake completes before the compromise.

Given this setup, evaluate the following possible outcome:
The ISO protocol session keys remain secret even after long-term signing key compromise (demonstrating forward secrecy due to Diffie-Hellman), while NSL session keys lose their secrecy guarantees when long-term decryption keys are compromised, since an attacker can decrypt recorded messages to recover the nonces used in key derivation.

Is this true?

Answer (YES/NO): YES